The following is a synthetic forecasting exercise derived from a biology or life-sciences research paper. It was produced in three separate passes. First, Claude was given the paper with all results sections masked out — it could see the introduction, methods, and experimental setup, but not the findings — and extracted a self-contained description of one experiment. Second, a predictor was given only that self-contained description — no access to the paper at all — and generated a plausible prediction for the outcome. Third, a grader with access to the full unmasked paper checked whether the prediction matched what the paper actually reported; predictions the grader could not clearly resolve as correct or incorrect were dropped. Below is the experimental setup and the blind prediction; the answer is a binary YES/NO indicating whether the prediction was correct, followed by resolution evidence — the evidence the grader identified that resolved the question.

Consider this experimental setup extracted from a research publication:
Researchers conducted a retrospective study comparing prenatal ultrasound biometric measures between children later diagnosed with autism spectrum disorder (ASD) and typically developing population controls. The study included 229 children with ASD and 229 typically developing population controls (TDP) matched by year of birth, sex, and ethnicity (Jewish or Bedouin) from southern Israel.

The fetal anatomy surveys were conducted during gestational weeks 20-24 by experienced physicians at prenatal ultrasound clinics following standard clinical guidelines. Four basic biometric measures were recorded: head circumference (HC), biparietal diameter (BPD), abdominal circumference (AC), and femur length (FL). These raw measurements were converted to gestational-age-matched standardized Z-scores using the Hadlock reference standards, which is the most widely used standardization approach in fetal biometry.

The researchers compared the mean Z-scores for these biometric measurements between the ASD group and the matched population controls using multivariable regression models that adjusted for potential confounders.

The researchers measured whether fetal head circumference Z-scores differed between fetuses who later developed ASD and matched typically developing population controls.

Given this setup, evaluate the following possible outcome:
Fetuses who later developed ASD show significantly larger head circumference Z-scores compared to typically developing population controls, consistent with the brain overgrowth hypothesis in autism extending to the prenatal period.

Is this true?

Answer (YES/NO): NO